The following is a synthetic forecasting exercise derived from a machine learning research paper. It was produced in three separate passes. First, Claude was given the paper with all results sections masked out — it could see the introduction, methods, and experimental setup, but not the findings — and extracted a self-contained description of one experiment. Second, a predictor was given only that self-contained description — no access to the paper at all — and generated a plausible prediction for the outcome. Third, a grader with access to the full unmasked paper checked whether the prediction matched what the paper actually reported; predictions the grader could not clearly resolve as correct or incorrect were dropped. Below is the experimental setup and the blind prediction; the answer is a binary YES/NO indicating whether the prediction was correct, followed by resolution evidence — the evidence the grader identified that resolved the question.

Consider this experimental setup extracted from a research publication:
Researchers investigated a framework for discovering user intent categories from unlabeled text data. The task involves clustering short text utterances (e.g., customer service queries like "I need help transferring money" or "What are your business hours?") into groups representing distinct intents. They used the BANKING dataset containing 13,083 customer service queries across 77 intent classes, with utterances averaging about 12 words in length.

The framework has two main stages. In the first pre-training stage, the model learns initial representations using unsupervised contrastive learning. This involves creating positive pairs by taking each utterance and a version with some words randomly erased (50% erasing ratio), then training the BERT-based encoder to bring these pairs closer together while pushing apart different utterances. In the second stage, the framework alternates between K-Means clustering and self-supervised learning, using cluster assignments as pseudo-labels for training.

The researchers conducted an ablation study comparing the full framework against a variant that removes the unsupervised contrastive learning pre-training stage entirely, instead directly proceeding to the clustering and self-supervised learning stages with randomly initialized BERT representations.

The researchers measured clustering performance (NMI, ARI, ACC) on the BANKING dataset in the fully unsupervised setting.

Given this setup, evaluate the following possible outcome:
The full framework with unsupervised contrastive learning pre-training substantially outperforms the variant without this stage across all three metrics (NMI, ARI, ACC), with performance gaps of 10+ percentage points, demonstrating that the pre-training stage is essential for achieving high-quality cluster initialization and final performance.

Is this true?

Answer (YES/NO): NO